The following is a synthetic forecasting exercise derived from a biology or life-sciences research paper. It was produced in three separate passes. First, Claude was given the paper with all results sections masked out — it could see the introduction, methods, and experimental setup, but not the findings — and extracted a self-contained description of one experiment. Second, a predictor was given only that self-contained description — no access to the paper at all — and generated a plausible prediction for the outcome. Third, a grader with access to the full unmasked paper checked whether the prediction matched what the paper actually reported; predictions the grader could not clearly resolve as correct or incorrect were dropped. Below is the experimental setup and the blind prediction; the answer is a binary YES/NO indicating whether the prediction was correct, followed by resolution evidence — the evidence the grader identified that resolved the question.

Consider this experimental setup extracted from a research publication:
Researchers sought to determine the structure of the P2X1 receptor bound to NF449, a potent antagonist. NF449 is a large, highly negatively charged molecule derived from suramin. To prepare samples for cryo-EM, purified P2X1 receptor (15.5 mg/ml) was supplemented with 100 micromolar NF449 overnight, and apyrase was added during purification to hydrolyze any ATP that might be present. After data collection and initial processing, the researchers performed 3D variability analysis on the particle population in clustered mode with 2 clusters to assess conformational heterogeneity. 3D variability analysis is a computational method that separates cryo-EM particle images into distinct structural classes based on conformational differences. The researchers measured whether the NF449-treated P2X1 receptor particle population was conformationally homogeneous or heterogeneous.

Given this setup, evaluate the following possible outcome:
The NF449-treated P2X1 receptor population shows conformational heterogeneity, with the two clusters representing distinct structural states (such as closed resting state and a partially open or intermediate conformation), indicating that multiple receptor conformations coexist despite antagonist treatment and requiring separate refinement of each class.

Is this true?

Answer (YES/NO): NO